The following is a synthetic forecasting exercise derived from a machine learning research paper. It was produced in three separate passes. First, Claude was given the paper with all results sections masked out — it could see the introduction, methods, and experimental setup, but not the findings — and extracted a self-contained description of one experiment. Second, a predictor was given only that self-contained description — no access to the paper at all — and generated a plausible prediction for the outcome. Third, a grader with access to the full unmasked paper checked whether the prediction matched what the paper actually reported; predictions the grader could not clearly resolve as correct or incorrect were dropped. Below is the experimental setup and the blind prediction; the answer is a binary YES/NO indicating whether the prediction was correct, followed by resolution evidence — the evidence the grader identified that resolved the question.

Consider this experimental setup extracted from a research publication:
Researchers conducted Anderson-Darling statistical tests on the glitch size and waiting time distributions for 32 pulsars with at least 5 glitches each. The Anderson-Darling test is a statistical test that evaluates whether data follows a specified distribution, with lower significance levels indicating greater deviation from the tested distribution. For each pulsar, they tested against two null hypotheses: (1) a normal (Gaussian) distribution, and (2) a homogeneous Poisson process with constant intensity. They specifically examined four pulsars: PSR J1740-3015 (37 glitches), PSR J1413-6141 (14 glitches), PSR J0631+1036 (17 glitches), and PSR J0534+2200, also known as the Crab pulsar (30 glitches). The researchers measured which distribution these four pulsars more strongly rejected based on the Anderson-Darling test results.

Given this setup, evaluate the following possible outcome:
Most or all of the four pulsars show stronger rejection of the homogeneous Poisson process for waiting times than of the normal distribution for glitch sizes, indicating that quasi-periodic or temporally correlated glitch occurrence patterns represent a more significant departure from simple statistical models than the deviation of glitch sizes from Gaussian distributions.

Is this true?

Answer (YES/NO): NO